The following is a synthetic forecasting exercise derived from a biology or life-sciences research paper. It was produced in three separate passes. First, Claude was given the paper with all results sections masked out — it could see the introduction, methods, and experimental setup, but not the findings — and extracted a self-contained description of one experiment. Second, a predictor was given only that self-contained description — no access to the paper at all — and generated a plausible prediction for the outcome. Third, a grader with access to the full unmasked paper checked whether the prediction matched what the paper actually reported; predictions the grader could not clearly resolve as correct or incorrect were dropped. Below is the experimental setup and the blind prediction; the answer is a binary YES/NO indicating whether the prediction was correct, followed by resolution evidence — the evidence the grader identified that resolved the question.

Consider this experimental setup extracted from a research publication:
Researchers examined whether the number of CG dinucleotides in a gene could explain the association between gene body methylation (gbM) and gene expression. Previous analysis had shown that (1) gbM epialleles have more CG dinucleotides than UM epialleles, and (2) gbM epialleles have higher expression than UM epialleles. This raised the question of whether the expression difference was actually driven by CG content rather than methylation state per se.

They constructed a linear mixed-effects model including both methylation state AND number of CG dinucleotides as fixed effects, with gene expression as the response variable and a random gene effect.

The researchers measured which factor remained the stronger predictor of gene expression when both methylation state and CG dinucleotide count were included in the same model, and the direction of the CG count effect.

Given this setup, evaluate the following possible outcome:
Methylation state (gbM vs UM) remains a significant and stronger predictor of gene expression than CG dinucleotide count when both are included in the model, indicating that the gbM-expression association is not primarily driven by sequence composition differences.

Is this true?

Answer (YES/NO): YES